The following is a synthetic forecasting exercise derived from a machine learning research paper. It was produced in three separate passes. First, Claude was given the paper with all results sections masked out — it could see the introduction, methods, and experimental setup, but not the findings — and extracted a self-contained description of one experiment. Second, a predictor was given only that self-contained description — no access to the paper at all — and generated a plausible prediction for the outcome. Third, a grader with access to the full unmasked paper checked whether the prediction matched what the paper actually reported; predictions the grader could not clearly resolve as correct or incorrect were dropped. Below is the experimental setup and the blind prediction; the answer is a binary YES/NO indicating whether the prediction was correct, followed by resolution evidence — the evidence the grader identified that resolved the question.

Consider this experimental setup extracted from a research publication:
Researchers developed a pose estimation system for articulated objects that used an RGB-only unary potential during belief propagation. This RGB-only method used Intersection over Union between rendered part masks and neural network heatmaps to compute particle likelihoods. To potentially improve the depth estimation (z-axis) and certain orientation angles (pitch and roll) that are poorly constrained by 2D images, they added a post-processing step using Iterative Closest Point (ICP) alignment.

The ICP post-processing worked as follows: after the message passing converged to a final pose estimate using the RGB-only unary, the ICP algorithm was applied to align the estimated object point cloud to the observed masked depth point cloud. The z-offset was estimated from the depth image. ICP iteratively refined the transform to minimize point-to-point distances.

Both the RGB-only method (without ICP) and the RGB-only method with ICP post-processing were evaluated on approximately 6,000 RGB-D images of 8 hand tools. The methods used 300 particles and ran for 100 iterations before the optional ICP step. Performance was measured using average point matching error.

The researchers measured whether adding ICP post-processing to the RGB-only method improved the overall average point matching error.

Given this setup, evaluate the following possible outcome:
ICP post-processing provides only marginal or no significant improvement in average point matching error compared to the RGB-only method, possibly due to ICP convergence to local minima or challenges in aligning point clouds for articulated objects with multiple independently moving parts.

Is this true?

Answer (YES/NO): YES